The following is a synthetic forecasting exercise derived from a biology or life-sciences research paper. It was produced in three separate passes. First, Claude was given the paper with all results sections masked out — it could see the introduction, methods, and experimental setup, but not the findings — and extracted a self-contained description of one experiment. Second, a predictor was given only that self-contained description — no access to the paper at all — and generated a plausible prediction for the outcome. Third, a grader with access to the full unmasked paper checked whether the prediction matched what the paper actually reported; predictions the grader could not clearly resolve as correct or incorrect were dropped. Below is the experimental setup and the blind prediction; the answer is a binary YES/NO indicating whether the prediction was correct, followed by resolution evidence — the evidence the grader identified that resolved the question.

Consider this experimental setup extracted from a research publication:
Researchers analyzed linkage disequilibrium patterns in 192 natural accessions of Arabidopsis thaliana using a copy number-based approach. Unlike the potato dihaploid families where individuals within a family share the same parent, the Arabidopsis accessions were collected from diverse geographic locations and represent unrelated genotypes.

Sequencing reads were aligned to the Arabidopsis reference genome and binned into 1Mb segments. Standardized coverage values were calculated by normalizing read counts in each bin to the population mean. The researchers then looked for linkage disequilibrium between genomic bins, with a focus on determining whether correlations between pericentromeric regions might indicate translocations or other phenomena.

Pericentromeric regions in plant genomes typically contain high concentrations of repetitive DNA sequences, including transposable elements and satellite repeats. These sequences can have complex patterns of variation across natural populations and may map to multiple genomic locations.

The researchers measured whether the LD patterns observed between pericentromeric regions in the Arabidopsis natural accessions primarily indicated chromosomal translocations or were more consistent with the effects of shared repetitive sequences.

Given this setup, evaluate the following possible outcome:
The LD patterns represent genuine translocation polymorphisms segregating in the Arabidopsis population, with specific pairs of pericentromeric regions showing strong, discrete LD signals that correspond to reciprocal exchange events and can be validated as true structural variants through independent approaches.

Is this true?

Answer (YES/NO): NO